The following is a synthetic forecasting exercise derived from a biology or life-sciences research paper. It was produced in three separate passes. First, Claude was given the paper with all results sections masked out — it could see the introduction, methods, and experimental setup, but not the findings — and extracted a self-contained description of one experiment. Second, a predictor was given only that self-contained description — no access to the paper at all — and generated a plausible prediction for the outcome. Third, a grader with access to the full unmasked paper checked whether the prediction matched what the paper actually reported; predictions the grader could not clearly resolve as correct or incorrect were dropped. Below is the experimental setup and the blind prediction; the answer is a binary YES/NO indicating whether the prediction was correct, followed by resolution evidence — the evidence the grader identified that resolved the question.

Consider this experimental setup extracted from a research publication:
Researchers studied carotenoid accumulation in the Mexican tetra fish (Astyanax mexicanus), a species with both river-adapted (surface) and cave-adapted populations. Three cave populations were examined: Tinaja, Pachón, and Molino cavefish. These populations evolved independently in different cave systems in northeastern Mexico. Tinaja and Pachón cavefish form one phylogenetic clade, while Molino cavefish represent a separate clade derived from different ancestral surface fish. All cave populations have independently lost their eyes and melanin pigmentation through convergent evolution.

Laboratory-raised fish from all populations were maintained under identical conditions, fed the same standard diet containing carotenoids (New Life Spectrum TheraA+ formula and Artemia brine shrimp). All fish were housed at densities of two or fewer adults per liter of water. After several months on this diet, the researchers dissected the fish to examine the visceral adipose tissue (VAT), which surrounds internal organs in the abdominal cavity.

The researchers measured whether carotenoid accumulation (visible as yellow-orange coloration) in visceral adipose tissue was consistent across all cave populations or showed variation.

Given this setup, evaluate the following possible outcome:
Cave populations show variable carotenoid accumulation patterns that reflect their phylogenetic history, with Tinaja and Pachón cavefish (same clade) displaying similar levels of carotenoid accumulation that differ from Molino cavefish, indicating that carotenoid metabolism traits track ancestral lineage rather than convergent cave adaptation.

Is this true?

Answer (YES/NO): YES